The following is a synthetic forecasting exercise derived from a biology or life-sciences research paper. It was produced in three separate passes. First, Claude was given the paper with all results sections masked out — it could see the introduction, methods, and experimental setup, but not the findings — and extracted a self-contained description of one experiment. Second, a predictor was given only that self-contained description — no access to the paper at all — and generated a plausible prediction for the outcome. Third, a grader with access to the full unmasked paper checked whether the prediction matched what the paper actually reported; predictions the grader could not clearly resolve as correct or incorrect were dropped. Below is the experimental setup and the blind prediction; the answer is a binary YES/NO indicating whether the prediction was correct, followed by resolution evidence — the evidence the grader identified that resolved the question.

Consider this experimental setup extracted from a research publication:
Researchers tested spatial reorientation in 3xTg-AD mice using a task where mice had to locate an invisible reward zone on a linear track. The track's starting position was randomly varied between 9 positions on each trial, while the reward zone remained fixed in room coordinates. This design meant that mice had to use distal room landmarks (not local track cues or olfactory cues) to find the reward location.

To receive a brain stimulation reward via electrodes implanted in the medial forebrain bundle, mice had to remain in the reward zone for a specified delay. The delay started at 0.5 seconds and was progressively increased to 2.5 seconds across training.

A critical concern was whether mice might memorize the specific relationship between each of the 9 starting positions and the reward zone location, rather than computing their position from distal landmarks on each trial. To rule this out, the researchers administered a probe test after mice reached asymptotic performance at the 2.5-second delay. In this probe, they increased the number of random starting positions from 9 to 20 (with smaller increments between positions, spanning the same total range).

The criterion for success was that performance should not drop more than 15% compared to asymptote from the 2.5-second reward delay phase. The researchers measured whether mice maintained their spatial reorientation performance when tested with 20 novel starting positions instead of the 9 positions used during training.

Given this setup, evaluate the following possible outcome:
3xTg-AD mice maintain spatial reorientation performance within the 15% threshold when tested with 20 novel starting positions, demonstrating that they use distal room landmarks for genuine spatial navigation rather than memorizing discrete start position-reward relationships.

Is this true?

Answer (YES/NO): YES